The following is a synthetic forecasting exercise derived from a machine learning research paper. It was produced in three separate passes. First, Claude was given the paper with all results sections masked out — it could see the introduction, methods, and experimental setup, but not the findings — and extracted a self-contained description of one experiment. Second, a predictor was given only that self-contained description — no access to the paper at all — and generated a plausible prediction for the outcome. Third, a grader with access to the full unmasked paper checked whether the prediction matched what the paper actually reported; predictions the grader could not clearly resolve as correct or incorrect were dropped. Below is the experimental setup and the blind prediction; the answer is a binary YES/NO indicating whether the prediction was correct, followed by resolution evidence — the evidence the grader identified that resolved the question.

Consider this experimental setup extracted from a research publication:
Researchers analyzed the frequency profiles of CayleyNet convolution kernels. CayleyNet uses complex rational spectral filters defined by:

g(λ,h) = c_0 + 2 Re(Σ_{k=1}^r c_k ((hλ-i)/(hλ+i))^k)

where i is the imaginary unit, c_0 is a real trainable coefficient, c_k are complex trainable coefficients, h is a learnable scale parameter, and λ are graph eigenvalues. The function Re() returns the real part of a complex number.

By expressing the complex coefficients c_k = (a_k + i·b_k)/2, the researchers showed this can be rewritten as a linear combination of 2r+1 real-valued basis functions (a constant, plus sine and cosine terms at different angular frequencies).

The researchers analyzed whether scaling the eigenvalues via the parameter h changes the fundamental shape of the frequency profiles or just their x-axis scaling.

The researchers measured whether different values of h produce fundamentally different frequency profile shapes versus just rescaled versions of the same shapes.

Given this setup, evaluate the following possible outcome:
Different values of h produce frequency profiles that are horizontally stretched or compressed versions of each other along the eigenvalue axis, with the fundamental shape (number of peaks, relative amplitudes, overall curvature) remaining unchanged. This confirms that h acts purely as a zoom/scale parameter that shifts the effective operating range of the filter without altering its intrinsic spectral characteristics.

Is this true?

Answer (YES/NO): YES